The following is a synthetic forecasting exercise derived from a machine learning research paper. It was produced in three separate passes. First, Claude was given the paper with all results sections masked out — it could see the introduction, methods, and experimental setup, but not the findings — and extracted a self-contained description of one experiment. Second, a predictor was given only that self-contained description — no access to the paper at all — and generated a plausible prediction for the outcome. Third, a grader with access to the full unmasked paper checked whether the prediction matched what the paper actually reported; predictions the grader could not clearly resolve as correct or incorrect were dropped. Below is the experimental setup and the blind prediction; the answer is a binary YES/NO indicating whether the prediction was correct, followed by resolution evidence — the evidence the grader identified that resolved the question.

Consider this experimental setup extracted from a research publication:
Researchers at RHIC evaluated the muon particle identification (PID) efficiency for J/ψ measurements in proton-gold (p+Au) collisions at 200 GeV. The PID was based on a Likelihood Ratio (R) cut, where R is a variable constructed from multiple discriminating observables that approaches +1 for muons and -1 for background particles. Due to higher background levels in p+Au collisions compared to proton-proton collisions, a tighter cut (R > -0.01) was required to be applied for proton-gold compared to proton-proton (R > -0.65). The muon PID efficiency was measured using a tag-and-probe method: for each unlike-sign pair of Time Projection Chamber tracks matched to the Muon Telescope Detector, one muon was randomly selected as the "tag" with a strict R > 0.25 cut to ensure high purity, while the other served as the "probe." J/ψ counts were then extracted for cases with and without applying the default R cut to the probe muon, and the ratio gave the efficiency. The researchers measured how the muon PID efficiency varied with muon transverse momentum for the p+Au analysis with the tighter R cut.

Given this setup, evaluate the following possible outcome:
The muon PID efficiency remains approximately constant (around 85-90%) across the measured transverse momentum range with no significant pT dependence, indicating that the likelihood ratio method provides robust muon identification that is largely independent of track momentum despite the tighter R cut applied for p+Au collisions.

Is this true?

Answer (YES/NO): NO